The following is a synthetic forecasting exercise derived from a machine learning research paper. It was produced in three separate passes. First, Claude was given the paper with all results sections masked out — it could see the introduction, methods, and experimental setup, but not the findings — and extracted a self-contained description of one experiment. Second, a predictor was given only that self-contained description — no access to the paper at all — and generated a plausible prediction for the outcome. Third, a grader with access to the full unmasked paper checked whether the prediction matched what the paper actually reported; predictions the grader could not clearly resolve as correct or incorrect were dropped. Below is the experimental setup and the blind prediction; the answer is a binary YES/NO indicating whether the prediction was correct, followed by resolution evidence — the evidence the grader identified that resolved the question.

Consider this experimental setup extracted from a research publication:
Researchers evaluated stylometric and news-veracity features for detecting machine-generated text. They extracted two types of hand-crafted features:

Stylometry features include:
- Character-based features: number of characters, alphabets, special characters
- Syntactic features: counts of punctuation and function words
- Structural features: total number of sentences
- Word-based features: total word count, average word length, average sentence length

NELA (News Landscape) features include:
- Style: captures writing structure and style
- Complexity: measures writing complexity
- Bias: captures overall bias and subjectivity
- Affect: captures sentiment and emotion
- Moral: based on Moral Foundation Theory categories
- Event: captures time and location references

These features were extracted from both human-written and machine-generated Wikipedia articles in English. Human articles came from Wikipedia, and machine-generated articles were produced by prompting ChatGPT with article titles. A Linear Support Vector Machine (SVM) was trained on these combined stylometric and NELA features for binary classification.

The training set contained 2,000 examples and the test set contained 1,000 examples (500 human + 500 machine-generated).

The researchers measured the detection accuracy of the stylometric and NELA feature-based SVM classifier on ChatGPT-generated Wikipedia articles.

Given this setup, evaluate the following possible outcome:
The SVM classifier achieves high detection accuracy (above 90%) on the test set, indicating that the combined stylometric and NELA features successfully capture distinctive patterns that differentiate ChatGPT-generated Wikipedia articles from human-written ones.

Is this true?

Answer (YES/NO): YES